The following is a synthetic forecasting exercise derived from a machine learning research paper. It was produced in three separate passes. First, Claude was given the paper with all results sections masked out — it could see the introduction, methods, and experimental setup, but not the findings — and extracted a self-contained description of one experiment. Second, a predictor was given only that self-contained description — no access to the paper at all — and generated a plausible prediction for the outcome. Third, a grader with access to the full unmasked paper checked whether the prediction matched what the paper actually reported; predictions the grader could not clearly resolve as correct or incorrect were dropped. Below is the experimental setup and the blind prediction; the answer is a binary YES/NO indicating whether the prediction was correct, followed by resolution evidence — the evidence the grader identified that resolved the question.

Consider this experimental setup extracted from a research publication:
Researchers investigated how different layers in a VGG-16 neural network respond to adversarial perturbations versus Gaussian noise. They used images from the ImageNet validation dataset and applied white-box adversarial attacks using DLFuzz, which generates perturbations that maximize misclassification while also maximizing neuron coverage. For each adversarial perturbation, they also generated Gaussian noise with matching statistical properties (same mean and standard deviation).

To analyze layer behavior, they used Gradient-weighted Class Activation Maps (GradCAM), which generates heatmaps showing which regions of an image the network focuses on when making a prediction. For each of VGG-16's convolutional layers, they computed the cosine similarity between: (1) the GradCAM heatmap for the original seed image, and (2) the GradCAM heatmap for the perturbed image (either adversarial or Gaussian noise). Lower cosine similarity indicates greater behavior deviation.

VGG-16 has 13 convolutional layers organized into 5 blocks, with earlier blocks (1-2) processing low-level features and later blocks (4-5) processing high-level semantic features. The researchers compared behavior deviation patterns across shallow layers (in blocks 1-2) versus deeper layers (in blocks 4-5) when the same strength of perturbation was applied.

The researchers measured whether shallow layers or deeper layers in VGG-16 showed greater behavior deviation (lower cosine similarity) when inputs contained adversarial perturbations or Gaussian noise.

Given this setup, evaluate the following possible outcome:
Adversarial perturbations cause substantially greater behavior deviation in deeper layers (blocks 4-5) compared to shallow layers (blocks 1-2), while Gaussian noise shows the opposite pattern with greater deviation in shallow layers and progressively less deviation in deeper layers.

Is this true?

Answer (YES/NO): NO